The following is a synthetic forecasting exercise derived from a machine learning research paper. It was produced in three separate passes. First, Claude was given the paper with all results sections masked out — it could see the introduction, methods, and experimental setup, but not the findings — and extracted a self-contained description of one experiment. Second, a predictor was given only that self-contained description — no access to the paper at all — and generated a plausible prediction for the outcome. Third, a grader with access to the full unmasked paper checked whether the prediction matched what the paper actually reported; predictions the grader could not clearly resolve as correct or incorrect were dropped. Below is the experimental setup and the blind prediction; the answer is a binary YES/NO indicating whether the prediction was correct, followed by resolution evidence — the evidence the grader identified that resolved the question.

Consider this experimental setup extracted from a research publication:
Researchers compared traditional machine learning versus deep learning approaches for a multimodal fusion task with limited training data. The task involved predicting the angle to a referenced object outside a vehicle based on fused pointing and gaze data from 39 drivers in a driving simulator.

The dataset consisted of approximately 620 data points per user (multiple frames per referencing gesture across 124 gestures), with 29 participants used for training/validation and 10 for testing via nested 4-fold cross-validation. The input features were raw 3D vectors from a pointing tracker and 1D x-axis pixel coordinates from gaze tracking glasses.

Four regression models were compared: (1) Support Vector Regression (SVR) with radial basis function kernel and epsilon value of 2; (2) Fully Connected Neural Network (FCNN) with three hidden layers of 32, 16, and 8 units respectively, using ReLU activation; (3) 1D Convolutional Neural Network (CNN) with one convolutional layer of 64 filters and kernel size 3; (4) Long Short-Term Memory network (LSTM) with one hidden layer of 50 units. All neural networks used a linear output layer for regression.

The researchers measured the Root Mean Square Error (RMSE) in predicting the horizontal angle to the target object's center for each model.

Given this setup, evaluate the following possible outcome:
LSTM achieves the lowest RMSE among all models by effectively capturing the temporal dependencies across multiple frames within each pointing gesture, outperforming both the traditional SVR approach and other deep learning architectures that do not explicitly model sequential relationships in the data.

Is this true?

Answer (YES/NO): NO